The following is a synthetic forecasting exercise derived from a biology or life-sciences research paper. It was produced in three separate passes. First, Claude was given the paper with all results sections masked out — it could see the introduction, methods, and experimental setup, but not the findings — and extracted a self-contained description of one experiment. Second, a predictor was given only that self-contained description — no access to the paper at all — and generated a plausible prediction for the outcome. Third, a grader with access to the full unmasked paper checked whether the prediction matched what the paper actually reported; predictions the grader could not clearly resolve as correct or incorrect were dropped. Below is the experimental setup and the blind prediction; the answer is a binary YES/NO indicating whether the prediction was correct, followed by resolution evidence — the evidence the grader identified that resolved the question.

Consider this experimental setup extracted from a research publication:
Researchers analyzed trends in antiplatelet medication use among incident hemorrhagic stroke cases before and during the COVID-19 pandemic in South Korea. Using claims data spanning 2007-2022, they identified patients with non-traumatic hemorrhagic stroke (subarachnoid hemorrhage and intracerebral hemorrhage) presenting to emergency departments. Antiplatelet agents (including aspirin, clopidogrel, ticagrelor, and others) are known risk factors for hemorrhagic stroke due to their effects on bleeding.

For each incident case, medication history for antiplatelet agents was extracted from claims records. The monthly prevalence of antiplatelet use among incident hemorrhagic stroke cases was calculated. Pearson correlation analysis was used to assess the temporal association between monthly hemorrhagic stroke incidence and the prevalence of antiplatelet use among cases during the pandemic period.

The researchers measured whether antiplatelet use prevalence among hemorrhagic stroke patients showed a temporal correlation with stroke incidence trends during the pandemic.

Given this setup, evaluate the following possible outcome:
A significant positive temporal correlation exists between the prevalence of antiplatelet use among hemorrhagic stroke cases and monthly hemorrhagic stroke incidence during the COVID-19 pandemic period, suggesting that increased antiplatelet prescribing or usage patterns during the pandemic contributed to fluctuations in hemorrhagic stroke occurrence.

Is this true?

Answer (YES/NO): NO